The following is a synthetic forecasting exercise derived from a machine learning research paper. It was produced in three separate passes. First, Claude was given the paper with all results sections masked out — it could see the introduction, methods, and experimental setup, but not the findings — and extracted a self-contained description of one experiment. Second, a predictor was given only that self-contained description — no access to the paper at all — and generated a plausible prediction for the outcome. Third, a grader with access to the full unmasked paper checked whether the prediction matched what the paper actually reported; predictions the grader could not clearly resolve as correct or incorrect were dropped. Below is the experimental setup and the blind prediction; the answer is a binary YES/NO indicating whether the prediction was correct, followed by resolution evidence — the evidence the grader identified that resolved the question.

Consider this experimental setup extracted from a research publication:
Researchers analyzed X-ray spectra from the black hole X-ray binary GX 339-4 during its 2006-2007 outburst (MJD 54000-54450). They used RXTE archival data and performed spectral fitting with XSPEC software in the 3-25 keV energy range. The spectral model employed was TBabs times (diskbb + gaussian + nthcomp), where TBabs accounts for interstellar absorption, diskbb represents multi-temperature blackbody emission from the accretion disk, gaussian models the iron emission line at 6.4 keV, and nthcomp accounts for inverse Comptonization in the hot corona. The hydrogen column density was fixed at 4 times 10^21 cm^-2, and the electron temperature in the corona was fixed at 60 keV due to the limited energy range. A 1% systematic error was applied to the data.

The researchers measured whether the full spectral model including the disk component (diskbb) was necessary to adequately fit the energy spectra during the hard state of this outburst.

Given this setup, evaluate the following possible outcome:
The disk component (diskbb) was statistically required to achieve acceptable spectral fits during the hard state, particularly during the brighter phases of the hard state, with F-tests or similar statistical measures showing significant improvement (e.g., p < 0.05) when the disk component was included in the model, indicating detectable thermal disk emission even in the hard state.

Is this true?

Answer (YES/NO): NO